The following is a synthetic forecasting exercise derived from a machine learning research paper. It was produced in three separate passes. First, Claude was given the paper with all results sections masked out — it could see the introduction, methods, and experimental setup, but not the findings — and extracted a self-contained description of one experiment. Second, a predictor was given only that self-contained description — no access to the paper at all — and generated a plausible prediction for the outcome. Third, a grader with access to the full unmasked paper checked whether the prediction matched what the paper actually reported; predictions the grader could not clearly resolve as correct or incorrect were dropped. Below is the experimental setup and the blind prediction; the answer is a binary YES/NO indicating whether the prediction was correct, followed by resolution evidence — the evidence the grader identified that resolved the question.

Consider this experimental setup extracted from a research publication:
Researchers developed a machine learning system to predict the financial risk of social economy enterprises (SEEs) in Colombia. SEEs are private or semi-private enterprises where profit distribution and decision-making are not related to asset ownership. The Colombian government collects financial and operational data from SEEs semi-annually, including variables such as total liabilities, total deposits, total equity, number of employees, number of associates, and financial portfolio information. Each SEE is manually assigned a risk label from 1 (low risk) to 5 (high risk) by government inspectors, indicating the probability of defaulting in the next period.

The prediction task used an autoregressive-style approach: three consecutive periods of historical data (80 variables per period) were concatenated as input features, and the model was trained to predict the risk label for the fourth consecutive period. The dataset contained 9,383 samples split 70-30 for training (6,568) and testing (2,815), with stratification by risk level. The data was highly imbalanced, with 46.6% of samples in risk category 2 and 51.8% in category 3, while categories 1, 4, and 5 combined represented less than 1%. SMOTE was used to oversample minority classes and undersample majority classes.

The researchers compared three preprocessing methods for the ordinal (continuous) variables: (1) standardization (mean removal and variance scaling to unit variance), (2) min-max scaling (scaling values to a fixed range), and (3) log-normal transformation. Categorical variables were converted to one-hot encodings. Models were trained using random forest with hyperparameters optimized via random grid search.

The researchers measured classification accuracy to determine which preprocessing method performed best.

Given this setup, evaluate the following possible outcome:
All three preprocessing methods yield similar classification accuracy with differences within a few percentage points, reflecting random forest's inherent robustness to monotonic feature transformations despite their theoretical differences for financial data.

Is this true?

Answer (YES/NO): NO